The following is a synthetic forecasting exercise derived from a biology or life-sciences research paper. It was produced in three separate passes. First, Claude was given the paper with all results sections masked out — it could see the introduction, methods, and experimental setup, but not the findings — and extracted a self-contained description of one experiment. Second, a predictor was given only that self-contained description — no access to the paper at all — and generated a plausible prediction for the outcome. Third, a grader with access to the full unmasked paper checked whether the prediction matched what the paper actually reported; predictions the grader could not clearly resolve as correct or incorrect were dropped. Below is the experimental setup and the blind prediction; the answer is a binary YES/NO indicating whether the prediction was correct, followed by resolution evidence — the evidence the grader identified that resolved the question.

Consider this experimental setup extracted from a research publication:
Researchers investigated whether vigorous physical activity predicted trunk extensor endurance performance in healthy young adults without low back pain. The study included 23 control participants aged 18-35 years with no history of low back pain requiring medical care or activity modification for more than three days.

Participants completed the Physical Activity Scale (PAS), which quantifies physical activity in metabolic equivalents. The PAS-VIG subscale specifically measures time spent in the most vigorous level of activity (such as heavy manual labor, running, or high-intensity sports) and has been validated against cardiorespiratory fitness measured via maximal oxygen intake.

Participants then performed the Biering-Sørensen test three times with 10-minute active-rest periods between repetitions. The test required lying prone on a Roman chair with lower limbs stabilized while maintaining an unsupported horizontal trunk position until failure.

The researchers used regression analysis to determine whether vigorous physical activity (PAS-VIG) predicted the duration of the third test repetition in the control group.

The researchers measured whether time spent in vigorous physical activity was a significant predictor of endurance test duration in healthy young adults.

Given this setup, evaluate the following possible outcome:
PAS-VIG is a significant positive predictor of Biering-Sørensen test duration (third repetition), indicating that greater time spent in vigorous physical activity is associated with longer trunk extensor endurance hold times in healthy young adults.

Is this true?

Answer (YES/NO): NO